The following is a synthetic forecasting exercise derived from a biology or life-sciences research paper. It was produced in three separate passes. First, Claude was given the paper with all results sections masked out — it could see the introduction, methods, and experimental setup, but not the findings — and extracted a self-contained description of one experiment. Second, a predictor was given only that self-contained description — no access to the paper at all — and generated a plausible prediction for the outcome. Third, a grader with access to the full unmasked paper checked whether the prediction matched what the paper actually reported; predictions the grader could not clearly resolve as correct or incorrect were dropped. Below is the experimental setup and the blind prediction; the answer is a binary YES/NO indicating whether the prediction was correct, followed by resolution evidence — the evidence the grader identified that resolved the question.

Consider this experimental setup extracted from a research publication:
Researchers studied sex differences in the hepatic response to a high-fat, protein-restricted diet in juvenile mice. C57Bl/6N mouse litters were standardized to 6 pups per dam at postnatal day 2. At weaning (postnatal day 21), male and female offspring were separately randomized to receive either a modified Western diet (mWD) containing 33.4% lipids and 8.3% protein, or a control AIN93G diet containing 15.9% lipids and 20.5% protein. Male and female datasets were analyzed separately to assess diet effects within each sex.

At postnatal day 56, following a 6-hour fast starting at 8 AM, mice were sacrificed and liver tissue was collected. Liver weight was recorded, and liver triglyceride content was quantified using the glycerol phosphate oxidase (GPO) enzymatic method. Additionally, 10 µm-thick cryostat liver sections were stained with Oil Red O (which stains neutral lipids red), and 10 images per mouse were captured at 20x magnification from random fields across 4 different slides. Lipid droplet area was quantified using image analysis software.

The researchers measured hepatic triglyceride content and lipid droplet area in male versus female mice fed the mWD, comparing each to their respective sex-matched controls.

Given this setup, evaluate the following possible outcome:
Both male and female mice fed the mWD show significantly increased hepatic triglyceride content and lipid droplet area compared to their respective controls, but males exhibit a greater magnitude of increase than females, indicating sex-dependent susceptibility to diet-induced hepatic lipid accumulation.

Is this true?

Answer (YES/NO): NO